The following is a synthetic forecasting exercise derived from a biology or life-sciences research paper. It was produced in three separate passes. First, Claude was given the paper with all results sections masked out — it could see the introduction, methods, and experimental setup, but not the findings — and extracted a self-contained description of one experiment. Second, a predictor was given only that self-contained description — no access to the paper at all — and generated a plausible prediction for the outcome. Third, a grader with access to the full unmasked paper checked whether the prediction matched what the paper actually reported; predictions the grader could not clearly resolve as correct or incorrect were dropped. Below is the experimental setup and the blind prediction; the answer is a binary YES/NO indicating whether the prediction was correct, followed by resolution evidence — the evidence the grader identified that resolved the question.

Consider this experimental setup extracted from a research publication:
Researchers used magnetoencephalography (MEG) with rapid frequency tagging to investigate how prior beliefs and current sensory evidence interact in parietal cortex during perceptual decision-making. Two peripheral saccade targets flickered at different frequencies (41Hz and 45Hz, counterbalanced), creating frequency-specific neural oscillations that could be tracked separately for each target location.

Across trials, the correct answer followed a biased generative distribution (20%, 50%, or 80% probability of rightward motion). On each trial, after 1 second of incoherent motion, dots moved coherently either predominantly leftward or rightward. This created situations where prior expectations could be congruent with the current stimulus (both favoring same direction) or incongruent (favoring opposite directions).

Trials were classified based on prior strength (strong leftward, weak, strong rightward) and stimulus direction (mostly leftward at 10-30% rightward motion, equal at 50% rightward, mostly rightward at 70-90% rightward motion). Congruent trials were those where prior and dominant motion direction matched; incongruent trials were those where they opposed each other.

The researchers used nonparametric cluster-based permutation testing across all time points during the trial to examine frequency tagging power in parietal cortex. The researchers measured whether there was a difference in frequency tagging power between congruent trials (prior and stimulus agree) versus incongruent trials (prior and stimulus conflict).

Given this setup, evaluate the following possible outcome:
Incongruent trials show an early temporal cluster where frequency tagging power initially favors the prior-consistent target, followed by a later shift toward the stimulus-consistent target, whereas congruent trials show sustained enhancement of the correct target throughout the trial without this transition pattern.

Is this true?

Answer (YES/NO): NO